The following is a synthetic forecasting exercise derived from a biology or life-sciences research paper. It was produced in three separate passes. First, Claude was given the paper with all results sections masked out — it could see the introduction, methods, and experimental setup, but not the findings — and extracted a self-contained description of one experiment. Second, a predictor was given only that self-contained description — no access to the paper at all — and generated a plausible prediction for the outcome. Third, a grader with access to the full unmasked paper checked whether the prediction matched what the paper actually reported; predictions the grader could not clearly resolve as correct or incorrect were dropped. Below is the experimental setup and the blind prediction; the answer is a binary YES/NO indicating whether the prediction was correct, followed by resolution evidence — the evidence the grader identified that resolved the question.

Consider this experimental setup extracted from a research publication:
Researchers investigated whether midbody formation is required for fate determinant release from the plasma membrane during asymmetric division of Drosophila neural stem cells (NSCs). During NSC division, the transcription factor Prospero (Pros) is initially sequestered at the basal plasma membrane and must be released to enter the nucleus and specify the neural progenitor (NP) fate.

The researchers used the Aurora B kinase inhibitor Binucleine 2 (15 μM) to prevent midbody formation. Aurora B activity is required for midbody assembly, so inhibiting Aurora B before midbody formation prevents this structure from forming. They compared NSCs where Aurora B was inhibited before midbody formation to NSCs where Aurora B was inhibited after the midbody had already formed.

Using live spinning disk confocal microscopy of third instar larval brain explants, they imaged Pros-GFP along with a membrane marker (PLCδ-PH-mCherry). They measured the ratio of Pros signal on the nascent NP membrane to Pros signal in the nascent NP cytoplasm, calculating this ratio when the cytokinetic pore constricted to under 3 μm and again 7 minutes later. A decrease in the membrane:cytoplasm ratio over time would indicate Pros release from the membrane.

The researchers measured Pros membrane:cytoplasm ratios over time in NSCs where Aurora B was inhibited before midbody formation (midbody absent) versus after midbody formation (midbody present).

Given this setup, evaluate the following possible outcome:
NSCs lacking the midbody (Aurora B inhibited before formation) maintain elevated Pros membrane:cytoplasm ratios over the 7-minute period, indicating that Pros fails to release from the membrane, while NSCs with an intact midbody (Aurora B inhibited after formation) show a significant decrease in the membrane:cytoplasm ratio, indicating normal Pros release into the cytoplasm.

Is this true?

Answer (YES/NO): YES